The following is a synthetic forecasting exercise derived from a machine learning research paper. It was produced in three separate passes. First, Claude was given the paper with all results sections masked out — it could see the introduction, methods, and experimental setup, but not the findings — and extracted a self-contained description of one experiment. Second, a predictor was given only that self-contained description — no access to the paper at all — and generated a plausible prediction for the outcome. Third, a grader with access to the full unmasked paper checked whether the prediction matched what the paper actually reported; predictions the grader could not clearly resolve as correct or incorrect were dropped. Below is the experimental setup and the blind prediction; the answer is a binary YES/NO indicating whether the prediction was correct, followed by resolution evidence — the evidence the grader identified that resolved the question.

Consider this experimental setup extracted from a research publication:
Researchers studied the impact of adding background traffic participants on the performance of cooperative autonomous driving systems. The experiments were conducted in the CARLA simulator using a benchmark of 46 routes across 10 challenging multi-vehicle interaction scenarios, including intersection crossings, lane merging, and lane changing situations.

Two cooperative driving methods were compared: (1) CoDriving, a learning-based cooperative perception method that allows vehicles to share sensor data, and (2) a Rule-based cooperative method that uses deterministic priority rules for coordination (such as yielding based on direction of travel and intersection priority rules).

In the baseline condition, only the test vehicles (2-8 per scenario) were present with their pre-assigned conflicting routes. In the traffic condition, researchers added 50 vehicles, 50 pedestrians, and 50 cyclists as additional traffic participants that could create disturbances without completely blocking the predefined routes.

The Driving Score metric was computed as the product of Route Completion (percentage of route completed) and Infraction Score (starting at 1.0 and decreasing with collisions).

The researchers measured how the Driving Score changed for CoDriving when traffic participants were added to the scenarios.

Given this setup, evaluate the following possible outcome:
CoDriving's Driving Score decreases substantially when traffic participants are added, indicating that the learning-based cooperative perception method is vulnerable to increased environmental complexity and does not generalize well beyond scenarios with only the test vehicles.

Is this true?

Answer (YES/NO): YES